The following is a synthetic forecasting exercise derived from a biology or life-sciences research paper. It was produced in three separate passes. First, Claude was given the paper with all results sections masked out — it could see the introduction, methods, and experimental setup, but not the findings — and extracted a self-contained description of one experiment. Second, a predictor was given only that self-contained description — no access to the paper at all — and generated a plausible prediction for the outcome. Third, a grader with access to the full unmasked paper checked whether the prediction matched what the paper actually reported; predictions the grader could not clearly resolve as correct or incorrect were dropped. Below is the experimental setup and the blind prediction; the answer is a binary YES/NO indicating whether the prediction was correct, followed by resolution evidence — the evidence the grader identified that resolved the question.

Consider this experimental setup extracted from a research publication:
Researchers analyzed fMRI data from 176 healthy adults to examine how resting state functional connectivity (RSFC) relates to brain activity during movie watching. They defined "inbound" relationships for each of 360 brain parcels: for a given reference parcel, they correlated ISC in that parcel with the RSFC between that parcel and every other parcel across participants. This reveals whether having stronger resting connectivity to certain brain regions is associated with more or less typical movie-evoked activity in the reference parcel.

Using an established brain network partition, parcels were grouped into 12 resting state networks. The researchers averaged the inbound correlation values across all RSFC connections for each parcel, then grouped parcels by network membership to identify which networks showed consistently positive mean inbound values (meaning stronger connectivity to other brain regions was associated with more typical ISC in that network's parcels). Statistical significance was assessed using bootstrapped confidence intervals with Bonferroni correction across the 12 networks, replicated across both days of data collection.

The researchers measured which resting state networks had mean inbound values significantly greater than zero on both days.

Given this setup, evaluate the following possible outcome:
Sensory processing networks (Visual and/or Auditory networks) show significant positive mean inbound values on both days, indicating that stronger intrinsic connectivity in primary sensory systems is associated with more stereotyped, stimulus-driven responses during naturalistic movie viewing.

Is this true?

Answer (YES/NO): NO